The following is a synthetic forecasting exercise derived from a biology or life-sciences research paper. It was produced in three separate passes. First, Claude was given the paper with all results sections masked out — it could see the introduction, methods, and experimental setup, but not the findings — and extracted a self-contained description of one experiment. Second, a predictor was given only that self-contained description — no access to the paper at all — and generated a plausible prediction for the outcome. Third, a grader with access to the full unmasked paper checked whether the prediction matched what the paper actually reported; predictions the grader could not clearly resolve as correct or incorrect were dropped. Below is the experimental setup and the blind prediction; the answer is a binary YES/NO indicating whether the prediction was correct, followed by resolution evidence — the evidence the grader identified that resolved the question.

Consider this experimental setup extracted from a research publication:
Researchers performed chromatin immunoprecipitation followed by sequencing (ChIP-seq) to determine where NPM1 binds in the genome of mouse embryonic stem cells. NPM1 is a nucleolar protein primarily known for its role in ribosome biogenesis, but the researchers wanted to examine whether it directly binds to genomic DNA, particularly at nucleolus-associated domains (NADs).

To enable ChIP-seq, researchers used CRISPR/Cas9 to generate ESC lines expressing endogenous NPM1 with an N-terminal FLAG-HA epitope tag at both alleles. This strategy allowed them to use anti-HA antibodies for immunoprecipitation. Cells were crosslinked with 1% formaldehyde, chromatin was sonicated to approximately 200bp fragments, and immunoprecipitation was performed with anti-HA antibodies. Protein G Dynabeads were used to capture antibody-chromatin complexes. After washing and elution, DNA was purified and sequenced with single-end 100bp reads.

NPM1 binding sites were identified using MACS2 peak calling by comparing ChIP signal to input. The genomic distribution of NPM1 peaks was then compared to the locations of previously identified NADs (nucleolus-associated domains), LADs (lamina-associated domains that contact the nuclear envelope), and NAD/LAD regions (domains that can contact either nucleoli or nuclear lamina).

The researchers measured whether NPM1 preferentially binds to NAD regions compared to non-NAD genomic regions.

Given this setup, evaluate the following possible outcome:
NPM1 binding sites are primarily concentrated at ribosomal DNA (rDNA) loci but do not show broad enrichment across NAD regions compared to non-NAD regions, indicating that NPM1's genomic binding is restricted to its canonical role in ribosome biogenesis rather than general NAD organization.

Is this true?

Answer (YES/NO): NO